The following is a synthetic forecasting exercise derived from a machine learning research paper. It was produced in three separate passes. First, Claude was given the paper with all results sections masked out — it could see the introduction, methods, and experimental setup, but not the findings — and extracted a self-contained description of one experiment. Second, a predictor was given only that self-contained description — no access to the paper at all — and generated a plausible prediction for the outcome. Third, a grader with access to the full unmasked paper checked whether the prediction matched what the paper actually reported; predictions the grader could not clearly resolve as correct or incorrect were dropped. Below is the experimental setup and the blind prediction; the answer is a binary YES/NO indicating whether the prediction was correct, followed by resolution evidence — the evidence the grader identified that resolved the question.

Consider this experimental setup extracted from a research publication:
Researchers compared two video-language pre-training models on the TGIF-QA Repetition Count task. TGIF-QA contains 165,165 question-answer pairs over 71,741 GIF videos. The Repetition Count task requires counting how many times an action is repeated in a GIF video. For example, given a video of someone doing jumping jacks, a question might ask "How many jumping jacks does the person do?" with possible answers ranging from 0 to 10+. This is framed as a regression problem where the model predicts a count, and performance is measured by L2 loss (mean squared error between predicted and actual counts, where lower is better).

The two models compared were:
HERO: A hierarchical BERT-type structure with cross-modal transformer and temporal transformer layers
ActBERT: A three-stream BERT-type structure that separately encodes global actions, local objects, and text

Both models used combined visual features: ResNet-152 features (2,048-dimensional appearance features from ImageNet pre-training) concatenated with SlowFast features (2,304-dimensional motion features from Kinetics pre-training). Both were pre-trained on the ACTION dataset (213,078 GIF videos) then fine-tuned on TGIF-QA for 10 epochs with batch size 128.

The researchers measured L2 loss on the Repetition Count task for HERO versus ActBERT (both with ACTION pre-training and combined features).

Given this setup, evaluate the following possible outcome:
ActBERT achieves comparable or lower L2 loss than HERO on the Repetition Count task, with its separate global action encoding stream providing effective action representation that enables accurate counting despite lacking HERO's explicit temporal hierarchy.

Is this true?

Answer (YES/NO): NO